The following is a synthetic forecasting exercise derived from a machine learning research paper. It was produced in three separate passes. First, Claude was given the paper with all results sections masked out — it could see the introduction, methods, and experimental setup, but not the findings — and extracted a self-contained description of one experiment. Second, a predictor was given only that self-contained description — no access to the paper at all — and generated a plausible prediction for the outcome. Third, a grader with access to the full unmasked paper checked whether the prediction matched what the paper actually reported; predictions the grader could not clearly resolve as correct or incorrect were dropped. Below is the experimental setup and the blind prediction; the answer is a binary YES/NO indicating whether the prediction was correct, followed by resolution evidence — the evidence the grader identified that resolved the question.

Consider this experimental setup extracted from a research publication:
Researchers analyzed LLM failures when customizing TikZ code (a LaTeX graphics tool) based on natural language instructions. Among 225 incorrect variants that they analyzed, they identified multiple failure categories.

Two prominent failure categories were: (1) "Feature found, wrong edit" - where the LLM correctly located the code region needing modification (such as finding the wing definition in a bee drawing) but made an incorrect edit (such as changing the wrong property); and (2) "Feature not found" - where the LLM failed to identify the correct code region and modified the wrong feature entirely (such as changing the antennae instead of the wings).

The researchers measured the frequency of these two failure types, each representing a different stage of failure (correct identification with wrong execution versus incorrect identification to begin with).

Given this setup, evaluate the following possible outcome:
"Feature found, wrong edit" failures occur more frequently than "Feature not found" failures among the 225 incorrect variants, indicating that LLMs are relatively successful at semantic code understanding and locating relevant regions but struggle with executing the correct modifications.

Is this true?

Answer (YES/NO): NO